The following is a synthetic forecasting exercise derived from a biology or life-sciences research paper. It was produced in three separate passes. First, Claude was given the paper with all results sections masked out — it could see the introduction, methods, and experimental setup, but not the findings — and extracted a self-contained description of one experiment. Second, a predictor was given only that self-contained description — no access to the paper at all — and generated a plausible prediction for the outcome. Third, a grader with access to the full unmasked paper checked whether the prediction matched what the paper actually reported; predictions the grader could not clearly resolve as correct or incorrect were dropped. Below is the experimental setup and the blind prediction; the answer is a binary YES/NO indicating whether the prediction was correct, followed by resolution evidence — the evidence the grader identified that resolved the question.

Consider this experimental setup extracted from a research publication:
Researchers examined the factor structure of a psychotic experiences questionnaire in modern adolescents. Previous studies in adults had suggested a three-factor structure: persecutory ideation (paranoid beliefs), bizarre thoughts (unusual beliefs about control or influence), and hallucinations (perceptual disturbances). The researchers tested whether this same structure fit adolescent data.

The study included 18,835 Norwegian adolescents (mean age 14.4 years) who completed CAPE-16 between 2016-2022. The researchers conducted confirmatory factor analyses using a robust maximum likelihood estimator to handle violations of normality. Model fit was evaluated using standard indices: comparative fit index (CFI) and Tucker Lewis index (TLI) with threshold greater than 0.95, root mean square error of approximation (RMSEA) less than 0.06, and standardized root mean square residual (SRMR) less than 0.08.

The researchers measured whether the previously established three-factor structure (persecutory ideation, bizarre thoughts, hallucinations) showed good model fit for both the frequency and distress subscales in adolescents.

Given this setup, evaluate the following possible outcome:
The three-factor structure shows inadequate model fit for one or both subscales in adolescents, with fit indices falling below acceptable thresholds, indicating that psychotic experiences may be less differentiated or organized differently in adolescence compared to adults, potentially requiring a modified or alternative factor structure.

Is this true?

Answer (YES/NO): NO